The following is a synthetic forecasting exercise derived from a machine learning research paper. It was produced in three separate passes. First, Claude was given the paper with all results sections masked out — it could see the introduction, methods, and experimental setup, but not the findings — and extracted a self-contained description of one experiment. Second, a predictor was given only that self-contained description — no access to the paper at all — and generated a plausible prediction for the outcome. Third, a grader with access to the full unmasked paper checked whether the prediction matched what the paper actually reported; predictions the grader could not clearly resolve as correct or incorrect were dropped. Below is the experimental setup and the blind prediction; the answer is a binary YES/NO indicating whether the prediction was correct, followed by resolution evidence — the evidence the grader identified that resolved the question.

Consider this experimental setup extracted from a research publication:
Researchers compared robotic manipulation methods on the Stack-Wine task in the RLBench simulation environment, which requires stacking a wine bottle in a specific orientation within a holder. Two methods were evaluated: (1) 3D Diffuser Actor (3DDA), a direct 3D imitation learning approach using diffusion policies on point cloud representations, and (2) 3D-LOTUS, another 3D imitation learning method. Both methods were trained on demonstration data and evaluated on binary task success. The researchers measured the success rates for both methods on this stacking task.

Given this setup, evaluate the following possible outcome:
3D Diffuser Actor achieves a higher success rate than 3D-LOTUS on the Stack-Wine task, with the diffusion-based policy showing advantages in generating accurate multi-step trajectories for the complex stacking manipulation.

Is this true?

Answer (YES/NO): YES